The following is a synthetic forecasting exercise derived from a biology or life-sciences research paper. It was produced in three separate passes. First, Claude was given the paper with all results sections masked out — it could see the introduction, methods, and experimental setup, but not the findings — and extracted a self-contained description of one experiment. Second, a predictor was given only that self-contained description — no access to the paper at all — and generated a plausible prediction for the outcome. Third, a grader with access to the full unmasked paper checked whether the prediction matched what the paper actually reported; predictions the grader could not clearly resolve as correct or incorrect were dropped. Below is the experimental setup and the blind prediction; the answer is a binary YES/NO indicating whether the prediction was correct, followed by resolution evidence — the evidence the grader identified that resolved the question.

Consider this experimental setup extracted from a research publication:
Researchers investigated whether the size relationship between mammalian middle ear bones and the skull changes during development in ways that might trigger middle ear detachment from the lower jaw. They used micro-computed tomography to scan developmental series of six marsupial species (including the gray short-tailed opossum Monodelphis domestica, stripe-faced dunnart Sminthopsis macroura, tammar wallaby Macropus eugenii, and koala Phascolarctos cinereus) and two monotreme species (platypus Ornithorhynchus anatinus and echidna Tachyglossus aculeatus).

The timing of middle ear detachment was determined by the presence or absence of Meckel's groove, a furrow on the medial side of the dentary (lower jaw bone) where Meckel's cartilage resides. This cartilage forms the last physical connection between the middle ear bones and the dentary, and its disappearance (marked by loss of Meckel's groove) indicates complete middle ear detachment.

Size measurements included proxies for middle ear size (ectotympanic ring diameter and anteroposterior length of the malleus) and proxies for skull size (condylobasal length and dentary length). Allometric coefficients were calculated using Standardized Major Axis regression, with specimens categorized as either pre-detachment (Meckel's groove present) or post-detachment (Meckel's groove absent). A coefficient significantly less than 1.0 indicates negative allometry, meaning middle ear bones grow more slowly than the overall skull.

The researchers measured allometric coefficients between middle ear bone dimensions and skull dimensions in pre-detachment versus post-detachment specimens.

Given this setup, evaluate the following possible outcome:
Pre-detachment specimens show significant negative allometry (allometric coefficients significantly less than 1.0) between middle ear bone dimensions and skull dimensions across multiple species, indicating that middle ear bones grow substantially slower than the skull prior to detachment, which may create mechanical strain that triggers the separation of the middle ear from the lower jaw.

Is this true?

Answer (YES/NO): NO